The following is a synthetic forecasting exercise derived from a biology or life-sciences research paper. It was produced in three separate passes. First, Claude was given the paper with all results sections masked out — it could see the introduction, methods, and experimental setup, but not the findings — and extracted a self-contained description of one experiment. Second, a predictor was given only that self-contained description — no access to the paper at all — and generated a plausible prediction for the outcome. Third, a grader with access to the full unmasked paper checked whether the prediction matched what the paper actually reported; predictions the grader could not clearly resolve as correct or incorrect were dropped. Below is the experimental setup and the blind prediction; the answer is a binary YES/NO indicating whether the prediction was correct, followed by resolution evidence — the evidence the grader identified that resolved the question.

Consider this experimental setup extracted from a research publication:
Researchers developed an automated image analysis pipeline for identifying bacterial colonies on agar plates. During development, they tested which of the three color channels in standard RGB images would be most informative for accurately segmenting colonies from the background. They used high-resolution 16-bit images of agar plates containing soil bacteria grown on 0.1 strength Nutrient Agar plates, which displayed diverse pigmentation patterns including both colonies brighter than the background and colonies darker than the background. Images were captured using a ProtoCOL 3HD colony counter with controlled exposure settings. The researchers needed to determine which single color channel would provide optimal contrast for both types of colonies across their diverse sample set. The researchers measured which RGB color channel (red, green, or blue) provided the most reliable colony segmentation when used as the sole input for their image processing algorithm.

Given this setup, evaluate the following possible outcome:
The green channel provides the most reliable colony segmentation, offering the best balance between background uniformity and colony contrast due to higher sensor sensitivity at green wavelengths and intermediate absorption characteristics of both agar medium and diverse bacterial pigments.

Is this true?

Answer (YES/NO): NO